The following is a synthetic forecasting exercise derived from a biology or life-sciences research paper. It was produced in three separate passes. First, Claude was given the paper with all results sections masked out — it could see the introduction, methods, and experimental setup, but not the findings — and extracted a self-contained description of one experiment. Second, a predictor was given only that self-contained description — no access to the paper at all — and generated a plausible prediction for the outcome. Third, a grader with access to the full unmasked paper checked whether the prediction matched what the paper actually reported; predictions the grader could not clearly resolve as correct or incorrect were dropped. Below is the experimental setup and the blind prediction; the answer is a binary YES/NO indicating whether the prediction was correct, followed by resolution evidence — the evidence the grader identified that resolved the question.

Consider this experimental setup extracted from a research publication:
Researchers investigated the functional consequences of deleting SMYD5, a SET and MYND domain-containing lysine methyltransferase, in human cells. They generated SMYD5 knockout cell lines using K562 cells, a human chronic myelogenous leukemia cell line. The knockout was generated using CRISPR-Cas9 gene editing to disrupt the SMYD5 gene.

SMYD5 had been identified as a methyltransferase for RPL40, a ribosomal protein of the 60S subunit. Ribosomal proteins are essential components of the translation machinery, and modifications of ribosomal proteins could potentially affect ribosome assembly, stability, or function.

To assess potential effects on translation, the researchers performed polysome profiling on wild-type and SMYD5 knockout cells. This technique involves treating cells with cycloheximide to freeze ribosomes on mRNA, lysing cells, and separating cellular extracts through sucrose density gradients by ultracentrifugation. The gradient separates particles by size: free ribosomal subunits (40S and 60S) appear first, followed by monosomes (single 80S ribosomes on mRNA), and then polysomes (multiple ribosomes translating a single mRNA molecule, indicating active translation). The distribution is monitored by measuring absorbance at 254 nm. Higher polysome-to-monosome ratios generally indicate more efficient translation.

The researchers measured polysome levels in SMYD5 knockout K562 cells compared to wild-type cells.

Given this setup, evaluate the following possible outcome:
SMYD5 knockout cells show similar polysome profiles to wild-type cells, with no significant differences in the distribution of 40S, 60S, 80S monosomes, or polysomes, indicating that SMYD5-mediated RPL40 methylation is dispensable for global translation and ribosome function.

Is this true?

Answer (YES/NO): NO